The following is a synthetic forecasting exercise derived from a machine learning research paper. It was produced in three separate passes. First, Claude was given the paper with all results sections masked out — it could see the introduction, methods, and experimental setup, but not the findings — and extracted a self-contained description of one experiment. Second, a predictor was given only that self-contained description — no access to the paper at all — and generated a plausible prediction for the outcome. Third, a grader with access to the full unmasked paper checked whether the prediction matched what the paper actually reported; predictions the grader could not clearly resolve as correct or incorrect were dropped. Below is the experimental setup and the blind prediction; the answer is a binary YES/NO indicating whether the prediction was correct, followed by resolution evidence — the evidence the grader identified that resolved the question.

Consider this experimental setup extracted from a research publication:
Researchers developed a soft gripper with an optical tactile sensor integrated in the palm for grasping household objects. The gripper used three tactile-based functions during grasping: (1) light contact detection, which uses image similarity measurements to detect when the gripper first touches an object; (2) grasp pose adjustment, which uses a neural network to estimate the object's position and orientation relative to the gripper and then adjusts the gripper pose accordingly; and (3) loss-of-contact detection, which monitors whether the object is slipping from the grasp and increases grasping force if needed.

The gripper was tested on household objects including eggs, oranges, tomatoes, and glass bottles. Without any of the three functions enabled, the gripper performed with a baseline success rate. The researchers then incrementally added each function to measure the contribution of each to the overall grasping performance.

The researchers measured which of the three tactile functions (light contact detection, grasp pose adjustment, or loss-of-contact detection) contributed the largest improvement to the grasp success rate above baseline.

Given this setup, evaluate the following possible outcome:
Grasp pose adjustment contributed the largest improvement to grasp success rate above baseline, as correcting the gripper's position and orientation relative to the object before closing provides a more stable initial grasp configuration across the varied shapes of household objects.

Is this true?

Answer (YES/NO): YES